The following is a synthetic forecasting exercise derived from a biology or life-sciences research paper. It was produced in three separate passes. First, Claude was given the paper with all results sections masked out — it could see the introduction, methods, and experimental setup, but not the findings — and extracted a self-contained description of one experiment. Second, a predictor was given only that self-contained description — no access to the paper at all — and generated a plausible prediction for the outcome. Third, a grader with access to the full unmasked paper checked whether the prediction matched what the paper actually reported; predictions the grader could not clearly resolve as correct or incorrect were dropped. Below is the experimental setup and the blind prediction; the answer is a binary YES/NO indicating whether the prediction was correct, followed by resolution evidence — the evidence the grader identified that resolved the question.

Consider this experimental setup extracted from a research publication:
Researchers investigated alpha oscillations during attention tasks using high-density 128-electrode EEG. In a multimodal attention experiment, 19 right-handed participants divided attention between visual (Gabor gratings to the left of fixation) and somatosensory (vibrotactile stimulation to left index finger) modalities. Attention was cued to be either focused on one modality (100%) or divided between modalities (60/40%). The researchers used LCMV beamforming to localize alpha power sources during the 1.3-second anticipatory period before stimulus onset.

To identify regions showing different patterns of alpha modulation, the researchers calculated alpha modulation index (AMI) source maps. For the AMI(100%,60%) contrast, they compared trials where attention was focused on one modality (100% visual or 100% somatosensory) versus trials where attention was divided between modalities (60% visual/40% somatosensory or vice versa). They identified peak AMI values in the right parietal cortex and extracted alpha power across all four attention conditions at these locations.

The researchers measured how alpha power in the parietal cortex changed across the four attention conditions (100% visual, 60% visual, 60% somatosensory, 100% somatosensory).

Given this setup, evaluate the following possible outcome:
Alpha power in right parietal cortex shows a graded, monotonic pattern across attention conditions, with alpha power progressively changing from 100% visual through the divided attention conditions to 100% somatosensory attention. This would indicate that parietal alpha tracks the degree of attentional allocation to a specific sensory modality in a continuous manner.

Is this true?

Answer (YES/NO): NO